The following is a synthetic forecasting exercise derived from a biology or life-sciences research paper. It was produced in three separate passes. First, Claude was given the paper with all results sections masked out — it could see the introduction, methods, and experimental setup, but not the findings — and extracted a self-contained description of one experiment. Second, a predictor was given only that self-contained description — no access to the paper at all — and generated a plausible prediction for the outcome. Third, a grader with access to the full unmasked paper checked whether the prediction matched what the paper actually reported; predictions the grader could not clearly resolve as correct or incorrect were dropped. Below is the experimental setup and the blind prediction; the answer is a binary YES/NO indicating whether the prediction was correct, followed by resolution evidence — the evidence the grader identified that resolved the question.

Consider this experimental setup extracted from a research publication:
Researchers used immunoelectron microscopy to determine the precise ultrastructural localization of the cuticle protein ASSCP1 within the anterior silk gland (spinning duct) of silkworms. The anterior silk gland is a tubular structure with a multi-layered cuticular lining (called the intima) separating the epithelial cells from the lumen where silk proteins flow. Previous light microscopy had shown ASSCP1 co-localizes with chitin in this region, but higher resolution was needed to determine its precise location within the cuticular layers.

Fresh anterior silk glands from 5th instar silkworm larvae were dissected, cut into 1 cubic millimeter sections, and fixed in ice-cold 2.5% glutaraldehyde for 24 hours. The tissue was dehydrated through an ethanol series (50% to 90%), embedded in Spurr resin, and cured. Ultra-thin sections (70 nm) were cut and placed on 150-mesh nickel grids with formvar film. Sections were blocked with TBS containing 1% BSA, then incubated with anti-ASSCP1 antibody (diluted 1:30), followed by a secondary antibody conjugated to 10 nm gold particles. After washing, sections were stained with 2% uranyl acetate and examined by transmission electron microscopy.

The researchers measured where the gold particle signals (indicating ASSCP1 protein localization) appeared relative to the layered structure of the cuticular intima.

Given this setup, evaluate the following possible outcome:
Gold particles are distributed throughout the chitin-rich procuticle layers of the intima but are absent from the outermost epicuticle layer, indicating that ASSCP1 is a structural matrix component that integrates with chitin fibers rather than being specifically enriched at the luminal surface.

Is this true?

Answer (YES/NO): NO